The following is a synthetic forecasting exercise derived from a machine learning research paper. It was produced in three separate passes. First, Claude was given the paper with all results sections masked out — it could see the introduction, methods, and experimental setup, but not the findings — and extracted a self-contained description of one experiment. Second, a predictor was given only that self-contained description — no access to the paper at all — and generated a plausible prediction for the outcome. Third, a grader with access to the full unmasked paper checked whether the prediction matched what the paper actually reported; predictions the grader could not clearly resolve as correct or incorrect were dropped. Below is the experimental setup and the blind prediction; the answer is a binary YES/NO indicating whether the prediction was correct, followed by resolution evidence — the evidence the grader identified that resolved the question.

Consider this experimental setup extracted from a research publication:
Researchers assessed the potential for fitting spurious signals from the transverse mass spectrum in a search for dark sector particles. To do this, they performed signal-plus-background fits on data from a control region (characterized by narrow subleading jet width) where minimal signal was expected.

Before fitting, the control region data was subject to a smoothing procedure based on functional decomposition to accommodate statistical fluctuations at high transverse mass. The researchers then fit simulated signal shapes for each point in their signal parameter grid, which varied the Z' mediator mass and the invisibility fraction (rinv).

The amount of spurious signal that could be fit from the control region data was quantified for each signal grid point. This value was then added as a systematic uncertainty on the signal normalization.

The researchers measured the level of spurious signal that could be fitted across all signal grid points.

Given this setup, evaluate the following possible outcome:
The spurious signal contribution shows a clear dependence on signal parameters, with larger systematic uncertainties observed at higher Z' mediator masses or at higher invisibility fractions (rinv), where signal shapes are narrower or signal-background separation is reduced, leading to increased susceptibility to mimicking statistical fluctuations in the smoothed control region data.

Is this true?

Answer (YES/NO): NO